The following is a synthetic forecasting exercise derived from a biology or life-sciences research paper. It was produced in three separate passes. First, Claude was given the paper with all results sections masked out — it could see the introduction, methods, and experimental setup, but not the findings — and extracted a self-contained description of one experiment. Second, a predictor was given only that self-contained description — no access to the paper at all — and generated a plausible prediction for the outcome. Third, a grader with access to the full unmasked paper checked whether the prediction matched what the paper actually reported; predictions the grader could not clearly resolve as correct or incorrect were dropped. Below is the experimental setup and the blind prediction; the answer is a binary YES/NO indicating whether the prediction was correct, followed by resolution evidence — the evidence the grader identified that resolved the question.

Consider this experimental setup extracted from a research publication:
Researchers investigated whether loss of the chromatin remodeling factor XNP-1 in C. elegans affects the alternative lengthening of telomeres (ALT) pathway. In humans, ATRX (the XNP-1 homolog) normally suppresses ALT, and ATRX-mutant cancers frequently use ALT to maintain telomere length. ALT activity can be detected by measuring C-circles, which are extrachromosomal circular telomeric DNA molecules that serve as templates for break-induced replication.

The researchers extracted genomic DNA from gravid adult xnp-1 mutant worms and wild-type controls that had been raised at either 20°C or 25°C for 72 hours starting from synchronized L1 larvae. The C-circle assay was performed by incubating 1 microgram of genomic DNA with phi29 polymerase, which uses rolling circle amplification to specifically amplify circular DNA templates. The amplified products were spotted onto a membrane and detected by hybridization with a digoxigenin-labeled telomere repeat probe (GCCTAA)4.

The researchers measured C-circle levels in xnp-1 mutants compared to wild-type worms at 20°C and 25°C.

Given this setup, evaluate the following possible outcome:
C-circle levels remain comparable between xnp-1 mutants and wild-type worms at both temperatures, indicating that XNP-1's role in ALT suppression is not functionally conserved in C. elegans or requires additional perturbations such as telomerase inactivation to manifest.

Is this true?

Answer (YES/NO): NO